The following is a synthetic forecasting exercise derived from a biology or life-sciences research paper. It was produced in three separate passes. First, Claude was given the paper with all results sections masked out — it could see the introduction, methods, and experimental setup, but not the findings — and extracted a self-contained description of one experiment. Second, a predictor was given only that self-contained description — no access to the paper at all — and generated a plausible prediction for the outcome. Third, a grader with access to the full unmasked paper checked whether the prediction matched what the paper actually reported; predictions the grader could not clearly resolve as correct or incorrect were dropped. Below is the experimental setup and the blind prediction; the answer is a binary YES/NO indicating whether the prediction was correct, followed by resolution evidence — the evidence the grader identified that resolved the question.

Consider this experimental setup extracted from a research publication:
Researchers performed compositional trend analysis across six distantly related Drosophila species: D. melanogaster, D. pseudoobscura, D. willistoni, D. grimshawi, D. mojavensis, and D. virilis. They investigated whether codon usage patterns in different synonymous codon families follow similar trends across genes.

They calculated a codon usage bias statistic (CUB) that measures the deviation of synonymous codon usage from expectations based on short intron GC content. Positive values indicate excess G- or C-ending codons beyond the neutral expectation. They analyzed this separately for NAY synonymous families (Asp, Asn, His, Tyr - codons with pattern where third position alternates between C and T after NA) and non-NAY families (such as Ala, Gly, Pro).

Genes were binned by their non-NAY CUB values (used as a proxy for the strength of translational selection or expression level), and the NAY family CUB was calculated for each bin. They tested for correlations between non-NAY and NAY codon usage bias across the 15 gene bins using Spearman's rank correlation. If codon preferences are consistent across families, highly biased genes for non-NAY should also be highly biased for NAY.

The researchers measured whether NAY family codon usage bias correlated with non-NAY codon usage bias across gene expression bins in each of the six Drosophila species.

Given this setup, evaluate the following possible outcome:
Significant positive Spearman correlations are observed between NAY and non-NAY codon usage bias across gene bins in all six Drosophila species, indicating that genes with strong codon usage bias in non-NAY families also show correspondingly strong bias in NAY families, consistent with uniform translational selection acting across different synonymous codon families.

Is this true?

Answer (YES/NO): YES